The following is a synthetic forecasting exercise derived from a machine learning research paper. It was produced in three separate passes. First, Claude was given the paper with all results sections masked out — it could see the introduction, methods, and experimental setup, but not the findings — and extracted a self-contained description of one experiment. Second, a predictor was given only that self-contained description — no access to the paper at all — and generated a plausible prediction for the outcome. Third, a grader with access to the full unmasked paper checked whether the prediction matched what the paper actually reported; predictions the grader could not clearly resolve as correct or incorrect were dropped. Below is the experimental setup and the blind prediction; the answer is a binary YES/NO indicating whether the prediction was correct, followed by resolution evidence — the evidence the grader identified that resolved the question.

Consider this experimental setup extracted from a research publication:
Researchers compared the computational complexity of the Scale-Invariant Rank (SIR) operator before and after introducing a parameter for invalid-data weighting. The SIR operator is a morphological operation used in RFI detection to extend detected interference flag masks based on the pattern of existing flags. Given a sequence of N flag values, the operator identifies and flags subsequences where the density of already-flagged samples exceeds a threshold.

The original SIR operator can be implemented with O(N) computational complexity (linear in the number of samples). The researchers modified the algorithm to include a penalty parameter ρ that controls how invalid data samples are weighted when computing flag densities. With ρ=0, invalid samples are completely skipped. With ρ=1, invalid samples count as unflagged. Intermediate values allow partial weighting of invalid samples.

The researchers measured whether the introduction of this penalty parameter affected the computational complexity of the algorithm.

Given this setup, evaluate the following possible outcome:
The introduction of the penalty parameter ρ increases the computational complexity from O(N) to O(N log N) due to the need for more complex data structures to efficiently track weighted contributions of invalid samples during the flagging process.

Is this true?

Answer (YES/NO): NO